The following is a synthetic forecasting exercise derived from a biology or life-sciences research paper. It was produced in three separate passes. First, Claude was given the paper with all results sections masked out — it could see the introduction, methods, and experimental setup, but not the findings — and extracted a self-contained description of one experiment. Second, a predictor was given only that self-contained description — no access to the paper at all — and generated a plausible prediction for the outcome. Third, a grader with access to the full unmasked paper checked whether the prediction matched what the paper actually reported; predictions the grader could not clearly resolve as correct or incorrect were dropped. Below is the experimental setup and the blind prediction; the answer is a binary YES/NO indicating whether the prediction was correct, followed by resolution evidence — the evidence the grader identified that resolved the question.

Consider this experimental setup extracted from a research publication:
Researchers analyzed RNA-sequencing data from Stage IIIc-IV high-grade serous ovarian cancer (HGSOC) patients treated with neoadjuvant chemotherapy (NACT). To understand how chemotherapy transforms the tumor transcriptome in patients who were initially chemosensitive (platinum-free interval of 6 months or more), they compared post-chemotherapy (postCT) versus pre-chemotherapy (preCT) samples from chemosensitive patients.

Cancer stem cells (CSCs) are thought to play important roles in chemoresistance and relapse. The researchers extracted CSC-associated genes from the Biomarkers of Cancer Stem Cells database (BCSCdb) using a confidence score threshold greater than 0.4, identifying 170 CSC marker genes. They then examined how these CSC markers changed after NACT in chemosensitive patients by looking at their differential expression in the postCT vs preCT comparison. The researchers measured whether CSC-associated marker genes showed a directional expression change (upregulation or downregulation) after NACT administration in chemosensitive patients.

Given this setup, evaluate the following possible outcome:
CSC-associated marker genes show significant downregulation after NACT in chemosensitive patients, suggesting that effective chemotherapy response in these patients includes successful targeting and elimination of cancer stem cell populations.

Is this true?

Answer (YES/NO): NO